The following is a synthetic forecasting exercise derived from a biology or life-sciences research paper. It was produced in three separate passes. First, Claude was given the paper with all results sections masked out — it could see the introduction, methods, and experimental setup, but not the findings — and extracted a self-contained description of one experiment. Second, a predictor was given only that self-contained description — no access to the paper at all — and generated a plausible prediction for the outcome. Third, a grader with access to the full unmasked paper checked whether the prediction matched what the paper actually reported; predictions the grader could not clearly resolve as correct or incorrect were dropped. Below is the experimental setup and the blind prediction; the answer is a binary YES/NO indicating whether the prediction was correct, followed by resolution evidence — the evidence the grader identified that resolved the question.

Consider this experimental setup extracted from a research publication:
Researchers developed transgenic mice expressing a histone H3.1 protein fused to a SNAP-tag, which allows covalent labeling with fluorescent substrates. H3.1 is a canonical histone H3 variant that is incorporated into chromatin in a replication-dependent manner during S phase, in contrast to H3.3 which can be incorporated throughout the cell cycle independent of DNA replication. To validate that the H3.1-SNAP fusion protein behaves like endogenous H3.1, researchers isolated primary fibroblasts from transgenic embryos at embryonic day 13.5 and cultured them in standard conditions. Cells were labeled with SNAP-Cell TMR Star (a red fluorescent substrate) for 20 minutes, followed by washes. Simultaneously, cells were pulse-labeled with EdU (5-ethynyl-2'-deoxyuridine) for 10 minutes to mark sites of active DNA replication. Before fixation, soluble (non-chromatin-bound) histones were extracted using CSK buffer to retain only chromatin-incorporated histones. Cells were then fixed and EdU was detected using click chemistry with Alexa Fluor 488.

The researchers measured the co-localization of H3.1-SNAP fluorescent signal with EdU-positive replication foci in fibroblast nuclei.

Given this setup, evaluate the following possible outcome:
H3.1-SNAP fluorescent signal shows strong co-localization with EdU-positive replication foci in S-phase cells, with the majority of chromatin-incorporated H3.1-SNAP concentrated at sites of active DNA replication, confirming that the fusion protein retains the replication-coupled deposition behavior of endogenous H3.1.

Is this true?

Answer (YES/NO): YES